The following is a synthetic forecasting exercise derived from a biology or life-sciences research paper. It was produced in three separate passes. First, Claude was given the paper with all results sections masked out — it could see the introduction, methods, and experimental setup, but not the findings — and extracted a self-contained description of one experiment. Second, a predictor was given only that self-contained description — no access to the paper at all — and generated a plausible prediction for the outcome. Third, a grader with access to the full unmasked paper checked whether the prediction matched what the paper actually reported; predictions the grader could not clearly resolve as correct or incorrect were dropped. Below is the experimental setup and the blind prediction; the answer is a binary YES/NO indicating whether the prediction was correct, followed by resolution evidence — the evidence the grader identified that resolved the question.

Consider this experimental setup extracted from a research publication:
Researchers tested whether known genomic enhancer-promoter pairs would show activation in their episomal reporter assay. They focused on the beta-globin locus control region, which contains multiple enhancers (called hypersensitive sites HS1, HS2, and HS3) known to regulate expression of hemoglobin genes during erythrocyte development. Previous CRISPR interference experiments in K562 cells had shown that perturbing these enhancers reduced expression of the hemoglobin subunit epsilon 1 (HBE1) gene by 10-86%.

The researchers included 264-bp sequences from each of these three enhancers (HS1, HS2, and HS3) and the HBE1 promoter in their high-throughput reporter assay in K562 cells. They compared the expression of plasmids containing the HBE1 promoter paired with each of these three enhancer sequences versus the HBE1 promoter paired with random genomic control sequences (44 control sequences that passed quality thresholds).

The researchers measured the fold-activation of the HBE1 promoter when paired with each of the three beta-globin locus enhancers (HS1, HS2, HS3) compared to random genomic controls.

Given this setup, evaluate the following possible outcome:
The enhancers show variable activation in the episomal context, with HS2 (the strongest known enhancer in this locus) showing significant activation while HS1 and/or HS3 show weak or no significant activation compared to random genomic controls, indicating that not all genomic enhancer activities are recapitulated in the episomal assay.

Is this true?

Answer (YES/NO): NO